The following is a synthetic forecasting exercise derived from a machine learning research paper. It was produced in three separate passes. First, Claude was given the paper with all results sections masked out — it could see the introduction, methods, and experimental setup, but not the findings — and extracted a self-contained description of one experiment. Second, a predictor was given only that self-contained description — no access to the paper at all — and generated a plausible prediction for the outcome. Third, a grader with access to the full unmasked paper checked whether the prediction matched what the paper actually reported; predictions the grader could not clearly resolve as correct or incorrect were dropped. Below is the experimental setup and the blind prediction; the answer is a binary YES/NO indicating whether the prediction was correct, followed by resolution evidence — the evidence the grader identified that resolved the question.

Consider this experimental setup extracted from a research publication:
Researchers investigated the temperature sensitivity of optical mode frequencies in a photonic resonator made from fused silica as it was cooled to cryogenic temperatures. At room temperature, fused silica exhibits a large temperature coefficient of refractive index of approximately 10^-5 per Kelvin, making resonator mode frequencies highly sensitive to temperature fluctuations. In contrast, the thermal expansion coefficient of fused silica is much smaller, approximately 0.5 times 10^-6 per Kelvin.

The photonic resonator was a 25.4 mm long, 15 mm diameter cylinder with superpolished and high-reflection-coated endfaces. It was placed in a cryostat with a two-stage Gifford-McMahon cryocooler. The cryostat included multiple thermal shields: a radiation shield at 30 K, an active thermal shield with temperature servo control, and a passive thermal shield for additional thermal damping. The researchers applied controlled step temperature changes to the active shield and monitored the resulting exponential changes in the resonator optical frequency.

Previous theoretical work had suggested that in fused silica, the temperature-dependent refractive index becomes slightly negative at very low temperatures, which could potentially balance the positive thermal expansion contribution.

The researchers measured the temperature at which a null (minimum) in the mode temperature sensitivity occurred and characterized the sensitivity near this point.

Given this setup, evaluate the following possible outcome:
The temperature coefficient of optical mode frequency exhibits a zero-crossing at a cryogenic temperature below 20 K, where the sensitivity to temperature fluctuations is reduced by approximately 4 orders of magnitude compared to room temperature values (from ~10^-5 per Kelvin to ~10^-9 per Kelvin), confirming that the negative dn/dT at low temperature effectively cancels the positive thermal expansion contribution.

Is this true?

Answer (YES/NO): NO